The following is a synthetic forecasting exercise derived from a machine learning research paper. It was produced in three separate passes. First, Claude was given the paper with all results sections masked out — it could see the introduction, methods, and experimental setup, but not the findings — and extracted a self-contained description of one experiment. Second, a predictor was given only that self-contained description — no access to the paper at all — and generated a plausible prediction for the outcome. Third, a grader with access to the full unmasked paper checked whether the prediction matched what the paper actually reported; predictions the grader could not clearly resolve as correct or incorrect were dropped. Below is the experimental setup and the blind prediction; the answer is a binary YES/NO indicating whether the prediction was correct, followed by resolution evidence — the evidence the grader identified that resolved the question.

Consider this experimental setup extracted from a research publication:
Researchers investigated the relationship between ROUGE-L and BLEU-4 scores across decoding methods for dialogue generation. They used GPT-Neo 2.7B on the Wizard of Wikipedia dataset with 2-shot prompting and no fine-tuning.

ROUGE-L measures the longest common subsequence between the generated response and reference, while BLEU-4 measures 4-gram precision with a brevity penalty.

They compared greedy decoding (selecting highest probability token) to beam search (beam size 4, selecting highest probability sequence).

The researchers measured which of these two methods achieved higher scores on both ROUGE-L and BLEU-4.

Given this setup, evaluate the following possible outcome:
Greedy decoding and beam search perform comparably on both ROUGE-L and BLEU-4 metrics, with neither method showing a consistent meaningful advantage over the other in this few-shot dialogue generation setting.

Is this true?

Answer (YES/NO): NO